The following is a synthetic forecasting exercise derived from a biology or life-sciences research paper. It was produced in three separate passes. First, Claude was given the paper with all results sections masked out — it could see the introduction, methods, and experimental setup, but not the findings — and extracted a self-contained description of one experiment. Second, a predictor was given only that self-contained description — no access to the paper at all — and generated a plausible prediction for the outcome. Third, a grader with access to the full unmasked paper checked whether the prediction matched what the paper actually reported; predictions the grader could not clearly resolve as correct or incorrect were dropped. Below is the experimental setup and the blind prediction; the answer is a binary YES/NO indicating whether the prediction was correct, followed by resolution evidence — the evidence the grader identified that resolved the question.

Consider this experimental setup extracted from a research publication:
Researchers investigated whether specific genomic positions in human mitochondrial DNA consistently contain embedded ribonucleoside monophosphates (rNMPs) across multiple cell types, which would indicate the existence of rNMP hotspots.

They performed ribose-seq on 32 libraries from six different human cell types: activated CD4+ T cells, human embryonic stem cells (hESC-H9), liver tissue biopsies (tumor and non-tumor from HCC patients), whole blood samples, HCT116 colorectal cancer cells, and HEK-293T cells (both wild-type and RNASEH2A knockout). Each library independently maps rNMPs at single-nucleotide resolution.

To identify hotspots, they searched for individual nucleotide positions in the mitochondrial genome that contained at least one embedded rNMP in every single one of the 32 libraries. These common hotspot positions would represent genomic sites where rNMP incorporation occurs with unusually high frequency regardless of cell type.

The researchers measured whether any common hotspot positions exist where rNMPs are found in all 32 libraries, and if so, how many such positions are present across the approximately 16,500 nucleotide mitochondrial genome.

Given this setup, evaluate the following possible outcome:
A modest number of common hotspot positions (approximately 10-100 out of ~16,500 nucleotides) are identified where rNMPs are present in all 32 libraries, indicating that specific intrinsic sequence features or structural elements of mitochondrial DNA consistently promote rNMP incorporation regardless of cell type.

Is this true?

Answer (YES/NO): YES